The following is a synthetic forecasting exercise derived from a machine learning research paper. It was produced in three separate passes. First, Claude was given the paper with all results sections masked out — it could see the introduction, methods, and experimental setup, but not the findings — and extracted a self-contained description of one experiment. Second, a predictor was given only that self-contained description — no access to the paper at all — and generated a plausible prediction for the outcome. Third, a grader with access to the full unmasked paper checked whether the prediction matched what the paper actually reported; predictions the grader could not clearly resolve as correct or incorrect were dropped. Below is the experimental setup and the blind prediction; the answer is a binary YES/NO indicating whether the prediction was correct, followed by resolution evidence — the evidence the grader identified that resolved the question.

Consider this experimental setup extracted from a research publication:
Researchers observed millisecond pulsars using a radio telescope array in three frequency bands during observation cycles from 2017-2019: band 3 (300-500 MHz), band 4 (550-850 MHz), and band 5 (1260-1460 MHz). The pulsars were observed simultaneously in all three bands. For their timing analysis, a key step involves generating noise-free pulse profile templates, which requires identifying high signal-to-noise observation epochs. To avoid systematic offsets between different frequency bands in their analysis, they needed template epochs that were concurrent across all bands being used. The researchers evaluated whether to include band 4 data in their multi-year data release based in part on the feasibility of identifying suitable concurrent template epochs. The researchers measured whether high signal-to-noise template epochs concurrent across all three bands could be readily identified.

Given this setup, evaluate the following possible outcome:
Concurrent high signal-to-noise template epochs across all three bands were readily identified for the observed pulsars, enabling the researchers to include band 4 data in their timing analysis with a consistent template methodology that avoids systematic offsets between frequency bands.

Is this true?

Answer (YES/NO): NO